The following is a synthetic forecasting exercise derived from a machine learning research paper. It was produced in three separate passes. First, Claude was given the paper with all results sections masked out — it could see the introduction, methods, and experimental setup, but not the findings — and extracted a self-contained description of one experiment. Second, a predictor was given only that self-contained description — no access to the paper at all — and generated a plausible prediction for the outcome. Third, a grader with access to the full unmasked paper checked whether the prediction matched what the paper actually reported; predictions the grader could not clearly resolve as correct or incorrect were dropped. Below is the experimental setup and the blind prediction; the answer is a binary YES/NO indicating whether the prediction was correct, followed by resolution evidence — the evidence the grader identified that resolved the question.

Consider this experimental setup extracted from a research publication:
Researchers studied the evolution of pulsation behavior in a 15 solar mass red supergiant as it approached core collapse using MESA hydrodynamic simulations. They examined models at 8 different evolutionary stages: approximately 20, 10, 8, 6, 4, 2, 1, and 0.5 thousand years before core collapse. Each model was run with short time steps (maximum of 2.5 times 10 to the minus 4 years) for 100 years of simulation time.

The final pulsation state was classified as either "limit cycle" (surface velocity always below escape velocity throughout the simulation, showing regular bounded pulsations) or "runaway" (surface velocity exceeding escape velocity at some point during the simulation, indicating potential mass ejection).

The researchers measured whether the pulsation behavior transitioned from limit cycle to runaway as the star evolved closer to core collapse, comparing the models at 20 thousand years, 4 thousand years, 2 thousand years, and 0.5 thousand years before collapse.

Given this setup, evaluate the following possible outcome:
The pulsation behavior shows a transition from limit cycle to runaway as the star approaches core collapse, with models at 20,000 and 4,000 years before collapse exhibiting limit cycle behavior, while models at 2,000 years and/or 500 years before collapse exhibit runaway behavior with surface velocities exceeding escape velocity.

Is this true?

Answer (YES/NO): YES